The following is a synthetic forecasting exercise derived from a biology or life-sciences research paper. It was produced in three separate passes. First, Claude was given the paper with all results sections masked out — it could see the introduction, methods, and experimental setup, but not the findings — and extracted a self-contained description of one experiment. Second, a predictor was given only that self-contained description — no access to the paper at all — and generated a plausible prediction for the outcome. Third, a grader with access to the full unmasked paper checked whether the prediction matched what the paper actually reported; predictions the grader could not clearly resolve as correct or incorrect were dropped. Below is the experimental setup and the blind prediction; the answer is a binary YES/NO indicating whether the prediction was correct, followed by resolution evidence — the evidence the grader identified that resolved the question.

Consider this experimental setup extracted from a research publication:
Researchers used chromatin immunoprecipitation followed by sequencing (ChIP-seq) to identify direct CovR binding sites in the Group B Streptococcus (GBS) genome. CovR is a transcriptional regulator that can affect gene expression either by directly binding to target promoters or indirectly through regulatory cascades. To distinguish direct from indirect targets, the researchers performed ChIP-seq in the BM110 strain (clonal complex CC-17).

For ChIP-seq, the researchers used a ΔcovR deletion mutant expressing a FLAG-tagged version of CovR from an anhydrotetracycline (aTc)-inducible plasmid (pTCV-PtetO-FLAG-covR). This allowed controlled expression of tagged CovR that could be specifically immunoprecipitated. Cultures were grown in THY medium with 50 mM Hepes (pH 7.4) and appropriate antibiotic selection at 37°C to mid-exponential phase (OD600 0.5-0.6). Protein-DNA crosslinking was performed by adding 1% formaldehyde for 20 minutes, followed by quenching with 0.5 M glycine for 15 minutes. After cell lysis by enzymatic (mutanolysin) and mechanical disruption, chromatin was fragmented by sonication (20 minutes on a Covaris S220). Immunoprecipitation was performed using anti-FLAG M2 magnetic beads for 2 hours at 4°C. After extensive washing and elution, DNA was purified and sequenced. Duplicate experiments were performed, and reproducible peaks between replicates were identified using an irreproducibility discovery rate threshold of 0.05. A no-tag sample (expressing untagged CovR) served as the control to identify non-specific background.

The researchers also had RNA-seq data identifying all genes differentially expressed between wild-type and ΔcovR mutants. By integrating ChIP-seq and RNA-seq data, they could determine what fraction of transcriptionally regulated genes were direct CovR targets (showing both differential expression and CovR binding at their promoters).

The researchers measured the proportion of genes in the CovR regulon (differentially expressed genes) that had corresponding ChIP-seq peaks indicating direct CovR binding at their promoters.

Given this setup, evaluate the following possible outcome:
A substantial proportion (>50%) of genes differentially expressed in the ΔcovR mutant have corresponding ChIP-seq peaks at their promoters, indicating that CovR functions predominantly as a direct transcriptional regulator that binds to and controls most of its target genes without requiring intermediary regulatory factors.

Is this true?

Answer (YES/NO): YES